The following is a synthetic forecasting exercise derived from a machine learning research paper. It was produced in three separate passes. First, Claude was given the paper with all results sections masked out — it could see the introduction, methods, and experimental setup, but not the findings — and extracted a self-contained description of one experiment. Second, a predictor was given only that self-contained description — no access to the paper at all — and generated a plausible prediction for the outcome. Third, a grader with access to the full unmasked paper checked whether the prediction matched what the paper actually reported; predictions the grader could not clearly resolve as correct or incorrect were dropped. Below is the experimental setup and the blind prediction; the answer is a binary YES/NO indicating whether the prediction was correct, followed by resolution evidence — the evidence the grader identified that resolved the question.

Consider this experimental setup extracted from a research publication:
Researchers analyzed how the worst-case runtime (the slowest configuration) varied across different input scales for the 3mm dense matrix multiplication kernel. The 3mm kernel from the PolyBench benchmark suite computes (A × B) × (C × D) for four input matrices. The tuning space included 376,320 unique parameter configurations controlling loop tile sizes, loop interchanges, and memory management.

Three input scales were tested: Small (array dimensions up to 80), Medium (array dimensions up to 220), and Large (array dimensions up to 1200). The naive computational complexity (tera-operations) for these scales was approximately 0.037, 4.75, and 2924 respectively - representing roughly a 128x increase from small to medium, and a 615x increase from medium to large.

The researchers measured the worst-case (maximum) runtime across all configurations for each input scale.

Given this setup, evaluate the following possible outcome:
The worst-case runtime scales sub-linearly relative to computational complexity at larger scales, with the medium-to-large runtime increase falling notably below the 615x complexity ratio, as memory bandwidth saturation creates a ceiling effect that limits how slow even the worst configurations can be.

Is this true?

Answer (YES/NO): YES